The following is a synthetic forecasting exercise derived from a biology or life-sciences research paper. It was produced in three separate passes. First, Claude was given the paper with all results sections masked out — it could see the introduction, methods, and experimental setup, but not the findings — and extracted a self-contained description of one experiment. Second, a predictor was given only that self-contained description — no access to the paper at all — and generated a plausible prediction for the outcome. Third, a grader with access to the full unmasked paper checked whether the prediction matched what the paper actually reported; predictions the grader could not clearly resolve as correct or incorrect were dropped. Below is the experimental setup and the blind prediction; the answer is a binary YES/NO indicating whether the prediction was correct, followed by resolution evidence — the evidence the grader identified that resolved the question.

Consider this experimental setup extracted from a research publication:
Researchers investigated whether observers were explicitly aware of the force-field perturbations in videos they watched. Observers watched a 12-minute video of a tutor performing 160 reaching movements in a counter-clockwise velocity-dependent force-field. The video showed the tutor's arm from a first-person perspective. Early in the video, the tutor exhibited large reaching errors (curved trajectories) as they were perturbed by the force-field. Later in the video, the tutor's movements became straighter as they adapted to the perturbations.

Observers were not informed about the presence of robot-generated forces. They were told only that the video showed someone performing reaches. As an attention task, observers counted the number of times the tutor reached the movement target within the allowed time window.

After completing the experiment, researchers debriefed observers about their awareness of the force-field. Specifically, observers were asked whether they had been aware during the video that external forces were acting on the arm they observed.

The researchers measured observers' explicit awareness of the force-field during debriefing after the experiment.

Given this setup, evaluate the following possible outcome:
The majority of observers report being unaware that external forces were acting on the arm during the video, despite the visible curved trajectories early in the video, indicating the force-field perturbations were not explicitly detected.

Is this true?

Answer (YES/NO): YES